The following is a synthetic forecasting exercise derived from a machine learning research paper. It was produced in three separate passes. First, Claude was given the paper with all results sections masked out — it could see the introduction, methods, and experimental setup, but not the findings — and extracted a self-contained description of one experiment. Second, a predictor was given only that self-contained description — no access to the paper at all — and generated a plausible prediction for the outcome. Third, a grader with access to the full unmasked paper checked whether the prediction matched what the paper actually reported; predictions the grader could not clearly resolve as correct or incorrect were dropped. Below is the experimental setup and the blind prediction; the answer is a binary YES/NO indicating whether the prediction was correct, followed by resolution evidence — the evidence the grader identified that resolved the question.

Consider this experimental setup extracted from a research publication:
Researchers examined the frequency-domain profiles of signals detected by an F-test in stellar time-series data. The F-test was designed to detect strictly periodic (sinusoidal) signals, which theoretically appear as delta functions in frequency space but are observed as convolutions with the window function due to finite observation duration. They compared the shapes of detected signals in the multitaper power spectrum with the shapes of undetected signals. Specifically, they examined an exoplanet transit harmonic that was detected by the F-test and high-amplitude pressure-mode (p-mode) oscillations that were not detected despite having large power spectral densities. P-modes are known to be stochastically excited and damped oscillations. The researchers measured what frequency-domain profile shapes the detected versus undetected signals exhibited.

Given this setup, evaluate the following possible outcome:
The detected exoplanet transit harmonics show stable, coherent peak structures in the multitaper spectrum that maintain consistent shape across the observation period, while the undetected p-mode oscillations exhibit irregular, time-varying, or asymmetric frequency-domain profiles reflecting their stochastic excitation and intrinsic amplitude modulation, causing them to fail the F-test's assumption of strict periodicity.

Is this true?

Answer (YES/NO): NO